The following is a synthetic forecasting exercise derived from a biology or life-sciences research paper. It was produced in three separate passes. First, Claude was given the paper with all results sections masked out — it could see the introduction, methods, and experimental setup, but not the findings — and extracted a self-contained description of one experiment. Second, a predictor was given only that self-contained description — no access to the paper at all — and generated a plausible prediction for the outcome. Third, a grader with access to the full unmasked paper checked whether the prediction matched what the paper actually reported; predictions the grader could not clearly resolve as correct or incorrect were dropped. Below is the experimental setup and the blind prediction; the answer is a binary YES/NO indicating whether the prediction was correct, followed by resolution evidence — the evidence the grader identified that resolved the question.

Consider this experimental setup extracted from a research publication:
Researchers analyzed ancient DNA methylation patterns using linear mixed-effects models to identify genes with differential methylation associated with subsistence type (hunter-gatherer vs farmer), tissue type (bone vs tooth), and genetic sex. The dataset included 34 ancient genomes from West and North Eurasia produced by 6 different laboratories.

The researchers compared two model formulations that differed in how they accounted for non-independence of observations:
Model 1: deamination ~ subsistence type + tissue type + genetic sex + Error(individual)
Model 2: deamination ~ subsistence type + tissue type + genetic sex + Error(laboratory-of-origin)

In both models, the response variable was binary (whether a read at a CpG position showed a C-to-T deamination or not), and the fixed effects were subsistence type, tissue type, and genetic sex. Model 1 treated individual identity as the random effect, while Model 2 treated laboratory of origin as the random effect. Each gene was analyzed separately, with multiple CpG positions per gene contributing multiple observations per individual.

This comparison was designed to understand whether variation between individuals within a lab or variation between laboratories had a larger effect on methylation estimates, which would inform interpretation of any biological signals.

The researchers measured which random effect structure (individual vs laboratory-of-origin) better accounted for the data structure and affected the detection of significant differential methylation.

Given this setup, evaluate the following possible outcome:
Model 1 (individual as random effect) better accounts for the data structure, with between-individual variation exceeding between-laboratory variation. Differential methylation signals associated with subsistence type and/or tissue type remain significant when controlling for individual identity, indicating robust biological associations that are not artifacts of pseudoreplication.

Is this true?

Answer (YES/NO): NO